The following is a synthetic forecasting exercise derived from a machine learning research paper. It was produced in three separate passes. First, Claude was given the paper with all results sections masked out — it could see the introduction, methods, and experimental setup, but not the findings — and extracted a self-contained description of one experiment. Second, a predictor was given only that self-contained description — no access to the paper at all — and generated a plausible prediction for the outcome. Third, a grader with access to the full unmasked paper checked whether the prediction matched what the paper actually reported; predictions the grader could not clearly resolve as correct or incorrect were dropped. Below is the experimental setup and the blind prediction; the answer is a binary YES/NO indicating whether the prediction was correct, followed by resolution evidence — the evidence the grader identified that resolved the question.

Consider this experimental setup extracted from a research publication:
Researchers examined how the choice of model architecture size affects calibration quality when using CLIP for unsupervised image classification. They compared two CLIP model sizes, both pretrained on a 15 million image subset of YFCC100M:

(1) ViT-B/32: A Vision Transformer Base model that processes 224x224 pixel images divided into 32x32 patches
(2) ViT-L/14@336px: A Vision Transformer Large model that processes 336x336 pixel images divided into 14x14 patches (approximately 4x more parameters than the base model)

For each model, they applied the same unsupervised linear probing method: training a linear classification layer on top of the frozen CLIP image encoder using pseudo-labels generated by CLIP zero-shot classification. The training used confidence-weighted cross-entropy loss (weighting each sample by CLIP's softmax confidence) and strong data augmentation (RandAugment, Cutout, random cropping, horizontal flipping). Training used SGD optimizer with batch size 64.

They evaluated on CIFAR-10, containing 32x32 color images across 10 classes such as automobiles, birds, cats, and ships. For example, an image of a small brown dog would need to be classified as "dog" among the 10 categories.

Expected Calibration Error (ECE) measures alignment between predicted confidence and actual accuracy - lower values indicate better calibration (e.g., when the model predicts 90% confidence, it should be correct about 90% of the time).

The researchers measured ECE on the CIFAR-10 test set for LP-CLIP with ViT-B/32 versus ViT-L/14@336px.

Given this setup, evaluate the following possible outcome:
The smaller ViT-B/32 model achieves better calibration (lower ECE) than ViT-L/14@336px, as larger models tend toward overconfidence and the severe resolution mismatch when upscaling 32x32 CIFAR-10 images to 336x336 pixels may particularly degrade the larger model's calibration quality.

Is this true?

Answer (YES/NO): NO